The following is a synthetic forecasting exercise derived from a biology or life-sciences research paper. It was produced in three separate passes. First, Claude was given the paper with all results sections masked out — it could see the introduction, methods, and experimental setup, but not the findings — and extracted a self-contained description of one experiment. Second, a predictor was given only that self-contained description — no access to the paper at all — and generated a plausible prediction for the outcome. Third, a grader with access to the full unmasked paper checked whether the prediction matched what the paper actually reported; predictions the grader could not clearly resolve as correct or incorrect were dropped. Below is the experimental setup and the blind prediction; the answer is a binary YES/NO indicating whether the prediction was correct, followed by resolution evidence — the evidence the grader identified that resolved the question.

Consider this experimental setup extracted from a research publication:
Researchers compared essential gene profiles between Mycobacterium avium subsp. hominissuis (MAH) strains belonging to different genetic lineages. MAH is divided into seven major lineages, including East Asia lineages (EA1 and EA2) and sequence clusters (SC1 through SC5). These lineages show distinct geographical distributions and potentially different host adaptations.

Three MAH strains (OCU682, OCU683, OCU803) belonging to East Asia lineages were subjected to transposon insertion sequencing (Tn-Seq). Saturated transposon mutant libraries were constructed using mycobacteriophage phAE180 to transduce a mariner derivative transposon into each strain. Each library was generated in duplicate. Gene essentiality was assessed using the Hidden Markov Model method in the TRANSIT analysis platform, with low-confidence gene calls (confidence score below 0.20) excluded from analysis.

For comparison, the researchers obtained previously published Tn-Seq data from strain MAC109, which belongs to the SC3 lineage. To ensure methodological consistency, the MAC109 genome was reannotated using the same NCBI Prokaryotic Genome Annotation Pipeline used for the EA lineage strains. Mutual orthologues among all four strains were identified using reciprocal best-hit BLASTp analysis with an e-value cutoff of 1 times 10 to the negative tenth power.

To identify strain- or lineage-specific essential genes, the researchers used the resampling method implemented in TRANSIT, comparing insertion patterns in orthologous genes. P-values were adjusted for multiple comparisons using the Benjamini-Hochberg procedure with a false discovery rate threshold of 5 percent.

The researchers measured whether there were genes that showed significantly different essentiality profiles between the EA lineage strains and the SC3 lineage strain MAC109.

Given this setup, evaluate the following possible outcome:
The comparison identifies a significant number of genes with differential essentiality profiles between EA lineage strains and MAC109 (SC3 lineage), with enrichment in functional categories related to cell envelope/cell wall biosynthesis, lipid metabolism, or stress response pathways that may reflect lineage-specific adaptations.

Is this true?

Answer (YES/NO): YES